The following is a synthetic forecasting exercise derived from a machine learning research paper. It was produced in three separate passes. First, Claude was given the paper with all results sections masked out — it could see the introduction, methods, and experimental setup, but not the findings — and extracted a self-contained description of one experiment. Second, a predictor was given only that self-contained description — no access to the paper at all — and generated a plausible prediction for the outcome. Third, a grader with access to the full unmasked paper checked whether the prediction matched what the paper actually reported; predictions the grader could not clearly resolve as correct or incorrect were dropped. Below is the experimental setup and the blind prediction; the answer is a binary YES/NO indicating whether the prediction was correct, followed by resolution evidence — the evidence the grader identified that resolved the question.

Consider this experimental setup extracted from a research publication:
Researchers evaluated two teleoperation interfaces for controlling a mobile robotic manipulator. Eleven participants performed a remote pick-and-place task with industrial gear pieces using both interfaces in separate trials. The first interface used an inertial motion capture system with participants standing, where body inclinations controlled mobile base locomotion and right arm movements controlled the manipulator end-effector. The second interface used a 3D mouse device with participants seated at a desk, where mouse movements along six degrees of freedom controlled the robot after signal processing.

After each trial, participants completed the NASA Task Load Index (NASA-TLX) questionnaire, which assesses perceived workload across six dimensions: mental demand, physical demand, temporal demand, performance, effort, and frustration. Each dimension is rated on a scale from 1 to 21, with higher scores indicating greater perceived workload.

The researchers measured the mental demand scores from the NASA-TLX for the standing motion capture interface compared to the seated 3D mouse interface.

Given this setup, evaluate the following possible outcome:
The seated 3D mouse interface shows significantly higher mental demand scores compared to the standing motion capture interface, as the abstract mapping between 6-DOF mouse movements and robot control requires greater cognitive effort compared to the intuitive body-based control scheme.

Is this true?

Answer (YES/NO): NO